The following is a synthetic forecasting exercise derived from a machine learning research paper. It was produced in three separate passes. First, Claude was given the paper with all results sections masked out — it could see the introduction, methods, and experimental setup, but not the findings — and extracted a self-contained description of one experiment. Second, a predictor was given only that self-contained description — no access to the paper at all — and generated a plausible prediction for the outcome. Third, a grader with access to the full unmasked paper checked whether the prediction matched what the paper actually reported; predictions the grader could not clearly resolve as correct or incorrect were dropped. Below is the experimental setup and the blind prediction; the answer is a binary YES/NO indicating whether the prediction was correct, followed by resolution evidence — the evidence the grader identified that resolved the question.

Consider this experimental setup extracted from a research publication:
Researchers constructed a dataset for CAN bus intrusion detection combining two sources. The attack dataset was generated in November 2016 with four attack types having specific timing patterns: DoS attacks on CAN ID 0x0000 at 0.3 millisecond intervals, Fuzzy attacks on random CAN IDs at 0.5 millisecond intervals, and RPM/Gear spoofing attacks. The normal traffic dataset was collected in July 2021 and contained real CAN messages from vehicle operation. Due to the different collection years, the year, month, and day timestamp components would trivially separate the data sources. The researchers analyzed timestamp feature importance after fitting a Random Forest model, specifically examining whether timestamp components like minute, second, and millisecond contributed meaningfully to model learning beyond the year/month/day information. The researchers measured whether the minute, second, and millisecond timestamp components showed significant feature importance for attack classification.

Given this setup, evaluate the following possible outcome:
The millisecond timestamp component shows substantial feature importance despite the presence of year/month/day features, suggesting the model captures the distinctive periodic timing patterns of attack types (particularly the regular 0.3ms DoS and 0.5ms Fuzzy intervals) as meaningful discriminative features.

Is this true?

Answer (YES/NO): NO